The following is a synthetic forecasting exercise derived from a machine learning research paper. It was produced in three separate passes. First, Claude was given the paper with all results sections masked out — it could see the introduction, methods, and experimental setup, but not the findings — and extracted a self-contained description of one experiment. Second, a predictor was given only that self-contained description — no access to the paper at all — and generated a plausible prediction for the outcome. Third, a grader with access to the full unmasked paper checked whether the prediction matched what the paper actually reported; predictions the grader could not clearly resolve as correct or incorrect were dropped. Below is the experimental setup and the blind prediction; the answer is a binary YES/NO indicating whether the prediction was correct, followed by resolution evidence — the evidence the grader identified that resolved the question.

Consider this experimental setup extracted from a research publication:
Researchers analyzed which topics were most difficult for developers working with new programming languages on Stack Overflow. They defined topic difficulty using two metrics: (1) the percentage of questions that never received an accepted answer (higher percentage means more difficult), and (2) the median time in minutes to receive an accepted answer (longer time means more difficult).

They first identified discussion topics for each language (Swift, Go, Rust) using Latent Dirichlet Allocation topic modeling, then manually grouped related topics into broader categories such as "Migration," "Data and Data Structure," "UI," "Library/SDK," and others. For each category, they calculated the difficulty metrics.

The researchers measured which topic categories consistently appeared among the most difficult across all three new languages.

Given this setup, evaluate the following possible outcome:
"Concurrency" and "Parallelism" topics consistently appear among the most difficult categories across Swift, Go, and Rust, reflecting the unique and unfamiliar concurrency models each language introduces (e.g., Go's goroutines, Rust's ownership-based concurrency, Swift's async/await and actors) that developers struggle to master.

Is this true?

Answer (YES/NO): NO